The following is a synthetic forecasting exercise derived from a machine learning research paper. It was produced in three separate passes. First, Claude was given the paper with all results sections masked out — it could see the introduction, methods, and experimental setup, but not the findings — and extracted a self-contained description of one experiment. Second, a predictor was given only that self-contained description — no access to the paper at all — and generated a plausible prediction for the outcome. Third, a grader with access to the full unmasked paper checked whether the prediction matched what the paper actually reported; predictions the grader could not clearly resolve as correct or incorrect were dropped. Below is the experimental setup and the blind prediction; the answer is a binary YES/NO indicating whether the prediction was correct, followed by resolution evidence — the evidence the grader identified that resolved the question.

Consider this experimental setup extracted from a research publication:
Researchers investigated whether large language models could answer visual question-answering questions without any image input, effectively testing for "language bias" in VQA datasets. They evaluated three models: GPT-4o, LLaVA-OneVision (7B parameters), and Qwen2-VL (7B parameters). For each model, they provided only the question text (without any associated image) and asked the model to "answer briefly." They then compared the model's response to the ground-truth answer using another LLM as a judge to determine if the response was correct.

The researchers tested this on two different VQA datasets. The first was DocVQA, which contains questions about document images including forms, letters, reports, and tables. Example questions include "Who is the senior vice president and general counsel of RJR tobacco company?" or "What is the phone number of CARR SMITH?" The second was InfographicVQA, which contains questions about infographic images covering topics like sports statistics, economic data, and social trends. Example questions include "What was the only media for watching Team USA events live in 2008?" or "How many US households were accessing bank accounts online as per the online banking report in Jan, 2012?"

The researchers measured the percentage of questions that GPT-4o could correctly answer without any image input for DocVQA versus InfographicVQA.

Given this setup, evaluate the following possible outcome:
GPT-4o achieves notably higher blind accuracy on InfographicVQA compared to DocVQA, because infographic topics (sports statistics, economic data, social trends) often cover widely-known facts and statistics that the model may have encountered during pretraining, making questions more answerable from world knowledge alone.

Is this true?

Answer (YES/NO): YES